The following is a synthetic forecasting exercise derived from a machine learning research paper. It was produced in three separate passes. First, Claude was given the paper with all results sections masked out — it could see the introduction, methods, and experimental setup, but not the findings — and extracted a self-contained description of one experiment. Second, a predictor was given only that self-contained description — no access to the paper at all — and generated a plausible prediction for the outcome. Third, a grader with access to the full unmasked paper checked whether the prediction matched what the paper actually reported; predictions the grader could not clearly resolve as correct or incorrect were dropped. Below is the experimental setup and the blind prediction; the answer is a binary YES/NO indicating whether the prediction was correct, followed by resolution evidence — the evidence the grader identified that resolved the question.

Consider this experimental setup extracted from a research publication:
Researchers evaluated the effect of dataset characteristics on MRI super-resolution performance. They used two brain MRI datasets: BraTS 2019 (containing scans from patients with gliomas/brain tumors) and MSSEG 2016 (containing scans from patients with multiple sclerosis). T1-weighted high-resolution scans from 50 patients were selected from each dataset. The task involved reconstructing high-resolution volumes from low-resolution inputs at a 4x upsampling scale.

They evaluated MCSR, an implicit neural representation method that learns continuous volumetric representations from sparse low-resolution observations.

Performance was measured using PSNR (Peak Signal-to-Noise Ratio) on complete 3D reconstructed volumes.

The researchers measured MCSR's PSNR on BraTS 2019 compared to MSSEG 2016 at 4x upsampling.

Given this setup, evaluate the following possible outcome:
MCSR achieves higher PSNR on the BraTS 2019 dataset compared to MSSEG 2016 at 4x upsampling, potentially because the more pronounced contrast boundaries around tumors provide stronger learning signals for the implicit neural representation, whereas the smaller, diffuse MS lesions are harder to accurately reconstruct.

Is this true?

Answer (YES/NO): YES